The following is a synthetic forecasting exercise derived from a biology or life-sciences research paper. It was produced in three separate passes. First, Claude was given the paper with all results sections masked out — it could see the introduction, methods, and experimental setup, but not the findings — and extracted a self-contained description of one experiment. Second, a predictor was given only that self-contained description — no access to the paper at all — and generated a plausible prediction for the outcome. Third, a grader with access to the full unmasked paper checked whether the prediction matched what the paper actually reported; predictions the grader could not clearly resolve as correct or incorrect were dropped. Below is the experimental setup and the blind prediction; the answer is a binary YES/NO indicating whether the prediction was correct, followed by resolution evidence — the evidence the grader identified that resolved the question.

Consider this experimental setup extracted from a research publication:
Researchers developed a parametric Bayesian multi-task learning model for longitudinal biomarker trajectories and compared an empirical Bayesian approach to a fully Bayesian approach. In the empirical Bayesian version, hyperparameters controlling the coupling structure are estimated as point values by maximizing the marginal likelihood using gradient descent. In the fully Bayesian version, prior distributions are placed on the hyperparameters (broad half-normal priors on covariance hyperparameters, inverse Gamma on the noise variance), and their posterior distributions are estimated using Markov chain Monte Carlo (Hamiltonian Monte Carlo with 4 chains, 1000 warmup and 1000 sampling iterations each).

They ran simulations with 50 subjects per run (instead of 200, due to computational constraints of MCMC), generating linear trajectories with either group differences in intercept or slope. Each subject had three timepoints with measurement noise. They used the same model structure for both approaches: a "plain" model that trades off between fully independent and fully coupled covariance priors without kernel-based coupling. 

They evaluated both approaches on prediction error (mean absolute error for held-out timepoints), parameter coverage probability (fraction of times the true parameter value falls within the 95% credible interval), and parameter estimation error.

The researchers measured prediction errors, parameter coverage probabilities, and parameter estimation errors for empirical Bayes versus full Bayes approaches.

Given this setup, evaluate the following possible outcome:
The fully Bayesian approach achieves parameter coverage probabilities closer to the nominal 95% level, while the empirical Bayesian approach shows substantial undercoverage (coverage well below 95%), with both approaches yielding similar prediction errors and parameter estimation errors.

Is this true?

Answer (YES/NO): NO